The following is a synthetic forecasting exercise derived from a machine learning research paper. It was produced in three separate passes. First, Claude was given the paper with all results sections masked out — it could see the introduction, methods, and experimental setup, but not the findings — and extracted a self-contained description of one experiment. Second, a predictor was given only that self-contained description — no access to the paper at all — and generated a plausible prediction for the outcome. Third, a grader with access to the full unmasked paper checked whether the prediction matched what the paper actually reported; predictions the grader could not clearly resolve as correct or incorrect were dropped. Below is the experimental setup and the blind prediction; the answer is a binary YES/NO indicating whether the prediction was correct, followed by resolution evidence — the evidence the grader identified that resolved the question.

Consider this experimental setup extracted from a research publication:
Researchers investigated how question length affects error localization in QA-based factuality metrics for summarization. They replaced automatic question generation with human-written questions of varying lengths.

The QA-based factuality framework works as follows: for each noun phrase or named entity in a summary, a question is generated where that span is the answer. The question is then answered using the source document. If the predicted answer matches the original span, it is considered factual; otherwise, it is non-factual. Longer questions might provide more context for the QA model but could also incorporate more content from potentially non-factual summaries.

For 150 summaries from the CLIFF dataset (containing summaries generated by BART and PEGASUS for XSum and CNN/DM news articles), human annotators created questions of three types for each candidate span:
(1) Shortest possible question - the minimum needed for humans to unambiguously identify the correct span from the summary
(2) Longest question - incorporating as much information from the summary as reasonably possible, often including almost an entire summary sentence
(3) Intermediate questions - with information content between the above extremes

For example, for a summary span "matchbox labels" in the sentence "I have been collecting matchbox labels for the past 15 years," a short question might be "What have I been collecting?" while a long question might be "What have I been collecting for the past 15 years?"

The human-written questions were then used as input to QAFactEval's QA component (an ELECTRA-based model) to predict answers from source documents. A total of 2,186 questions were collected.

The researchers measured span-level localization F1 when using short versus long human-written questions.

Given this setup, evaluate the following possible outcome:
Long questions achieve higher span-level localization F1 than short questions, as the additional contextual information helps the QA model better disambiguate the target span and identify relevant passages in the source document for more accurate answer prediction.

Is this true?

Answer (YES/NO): NO